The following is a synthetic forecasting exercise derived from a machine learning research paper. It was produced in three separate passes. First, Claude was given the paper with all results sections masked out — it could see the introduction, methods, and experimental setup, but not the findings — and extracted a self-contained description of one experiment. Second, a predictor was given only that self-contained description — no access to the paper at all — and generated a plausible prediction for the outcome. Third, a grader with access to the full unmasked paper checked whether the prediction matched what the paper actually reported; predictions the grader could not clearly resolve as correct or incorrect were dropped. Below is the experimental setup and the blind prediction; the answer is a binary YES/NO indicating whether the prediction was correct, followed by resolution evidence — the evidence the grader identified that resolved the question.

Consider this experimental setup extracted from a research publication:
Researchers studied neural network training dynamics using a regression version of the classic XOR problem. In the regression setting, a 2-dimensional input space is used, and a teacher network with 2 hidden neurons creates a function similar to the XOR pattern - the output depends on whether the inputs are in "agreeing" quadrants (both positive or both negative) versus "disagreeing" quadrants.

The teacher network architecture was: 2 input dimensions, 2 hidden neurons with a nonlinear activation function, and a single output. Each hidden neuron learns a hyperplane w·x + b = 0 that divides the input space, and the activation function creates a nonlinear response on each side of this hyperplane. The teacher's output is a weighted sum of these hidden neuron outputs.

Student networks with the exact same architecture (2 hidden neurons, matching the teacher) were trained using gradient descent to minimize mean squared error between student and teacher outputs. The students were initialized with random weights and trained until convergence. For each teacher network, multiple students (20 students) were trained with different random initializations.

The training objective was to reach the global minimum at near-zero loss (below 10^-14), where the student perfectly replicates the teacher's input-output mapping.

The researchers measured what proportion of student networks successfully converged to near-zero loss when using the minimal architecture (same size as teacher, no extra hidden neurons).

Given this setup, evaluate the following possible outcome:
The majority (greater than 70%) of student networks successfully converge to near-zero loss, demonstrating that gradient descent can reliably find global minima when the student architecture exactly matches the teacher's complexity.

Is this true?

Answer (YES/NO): NO